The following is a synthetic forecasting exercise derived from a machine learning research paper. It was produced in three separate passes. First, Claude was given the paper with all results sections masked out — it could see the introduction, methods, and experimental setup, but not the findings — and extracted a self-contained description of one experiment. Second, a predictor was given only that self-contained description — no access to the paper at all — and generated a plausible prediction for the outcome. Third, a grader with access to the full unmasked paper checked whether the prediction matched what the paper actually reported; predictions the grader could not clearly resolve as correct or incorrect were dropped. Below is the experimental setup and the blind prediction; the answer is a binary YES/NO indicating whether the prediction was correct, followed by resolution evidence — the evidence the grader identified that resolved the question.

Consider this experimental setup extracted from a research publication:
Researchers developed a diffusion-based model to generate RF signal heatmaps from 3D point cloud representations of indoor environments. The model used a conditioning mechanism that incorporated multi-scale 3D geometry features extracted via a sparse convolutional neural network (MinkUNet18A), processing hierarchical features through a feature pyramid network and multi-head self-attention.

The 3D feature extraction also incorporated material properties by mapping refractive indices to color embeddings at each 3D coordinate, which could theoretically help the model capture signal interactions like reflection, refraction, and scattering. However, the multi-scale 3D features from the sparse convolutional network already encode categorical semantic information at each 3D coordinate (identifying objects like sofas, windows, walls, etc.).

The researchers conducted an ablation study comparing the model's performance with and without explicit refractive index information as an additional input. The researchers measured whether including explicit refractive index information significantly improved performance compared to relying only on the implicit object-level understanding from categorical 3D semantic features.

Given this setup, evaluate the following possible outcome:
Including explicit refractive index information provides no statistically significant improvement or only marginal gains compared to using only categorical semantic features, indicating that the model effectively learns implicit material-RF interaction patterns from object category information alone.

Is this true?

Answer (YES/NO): YES